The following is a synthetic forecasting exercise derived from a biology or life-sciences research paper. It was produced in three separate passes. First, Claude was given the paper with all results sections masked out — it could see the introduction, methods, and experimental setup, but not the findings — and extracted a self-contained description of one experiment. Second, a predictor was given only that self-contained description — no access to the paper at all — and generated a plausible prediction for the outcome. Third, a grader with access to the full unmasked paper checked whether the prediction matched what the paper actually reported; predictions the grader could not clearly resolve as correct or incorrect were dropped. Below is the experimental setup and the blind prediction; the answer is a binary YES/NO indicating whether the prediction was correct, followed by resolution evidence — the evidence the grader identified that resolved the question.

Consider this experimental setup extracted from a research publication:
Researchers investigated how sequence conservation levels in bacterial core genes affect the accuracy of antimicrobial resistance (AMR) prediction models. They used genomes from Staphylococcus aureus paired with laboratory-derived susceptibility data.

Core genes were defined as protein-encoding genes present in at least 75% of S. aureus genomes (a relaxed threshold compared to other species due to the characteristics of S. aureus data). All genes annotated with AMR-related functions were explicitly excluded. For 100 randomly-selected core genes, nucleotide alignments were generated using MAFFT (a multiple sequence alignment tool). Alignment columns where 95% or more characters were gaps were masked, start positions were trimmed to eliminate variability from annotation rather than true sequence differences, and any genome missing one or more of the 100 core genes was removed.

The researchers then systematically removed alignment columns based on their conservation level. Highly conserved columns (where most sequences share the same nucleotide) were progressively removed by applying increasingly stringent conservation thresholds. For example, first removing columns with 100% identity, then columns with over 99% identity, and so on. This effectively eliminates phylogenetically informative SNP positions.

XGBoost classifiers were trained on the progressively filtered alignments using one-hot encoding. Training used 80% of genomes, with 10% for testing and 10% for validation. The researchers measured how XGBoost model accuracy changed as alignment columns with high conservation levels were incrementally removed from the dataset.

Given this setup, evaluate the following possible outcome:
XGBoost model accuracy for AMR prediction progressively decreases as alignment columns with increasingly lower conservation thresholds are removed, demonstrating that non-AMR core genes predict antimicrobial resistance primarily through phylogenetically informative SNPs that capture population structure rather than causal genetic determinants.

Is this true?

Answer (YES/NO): NO